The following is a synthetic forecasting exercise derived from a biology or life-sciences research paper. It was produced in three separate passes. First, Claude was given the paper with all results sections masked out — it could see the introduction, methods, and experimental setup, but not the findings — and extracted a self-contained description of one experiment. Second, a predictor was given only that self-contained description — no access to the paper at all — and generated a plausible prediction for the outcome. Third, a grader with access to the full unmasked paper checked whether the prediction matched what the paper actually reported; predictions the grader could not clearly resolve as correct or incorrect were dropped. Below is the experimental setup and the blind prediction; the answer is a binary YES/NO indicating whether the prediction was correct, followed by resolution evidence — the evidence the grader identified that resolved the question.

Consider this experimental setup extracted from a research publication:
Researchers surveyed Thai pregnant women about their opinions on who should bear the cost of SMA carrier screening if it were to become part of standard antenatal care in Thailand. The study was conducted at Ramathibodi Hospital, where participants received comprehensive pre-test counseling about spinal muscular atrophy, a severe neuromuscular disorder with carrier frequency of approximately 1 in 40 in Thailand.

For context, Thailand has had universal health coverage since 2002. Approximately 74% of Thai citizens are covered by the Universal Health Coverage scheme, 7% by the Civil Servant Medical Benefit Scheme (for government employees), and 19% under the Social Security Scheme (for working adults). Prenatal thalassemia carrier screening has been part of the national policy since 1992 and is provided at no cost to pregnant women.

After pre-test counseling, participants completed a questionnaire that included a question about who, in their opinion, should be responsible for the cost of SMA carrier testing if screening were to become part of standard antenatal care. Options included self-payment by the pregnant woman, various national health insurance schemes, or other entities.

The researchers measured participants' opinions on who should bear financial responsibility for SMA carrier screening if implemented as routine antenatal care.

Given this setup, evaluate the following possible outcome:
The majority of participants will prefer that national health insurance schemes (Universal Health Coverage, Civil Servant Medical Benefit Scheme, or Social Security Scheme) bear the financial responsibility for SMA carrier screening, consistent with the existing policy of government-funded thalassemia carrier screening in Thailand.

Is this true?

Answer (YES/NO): YES